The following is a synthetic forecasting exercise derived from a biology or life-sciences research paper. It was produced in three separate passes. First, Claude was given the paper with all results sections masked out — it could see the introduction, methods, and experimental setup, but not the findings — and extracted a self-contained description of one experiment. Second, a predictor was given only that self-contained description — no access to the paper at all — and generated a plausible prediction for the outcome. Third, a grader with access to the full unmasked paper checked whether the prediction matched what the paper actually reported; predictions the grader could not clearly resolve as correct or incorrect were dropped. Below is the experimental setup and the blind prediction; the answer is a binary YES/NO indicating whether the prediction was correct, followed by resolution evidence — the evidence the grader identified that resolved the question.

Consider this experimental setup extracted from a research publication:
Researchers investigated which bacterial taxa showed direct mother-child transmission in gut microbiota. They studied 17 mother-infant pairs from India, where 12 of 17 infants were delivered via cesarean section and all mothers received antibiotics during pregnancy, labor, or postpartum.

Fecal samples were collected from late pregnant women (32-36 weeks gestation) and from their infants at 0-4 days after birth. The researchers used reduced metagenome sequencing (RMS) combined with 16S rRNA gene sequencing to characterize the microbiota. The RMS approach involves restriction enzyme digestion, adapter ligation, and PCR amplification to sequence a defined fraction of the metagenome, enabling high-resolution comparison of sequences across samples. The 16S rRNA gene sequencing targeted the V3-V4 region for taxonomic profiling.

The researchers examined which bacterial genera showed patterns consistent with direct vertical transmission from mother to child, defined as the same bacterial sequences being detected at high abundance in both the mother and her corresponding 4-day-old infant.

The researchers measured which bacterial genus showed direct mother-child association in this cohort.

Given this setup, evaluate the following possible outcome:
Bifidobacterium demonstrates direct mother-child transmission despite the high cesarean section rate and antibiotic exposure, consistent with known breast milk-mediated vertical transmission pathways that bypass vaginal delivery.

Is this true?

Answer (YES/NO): NO